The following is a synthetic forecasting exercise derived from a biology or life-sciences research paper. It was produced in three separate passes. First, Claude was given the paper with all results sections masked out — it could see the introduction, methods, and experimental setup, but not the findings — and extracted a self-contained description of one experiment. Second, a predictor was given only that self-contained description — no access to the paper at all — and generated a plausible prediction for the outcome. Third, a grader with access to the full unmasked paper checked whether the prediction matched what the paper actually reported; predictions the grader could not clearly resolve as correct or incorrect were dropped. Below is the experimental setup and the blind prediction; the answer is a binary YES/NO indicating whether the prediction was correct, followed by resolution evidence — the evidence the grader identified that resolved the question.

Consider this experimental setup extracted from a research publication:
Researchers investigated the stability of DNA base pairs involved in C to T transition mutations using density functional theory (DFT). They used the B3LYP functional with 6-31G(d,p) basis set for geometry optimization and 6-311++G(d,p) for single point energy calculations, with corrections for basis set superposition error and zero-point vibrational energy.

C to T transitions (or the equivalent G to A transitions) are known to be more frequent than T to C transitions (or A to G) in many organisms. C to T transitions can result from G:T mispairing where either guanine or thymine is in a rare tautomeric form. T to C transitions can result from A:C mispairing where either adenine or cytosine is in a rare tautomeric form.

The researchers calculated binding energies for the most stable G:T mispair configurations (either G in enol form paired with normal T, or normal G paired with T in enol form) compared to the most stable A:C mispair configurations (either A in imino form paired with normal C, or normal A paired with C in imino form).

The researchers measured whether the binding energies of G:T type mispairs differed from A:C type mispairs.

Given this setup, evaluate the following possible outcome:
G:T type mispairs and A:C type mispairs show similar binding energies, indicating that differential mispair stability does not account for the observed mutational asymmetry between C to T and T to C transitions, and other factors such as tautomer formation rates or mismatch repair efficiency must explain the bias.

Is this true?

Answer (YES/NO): NO